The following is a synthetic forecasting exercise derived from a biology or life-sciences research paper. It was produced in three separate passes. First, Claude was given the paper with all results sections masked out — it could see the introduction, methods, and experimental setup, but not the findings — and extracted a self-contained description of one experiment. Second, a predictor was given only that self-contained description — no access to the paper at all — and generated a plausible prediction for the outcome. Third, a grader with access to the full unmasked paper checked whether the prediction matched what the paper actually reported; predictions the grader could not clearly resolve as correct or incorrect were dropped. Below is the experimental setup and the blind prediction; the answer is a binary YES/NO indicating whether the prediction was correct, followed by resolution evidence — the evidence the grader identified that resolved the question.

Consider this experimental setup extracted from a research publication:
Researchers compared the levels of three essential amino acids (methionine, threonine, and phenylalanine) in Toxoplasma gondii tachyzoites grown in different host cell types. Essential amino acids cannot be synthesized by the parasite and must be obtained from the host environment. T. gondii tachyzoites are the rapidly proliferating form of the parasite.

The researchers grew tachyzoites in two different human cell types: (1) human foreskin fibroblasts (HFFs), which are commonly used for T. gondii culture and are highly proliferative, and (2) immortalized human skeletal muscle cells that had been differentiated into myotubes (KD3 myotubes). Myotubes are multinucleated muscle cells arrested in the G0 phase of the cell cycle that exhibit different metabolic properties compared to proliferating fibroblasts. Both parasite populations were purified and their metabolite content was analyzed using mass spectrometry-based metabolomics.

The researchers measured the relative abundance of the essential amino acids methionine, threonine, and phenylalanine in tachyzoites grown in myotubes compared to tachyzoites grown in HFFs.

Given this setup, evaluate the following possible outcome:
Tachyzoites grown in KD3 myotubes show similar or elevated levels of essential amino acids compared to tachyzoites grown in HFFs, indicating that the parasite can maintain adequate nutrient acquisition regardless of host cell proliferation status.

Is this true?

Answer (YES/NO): NO